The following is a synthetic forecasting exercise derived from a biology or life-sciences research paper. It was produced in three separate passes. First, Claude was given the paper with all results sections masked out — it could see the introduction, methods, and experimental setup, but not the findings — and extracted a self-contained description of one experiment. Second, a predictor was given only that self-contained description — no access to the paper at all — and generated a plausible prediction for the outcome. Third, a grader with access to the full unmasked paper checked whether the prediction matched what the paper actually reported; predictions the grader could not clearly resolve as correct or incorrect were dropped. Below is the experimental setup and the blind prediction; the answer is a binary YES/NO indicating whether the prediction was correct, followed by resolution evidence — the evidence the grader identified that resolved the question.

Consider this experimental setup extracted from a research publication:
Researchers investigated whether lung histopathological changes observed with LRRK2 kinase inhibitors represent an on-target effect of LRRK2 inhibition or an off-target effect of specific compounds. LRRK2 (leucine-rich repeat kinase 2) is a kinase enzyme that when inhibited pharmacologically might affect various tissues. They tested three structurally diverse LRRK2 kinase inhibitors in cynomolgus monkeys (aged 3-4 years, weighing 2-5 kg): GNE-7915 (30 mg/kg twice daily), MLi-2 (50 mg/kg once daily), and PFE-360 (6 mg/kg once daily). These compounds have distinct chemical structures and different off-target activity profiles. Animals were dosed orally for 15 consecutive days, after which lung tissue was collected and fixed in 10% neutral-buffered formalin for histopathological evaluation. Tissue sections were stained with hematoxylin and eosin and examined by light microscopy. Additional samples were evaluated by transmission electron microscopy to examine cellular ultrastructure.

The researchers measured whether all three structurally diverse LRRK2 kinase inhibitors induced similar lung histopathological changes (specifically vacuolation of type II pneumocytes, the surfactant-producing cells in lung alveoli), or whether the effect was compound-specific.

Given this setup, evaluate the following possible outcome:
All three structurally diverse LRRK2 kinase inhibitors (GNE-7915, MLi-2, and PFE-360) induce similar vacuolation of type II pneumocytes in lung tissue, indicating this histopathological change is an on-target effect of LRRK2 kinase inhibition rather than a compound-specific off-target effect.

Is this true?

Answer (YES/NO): YES